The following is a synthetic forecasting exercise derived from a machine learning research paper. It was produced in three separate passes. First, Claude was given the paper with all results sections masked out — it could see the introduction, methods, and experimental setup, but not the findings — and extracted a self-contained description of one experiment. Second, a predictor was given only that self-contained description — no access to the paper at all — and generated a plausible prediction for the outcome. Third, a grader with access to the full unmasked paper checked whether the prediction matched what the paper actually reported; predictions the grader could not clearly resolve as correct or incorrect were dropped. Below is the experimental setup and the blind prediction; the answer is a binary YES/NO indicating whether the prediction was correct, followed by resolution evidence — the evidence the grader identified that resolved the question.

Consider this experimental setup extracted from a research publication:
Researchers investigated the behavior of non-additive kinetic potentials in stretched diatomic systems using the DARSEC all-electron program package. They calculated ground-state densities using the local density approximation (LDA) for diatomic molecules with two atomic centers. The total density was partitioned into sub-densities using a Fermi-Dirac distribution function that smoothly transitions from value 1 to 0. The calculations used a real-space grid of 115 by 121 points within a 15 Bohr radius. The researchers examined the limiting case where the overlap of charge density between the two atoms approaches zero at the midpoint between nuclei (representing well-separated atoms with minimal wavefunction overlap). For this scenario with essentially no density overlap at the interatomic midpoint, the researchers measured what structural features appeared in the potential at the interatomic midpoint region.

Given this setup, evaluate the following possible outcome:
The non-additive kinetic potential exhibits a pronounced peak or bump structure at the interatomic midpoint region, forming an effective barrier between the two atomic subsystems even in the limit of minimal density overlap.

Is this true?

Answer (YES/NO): NO